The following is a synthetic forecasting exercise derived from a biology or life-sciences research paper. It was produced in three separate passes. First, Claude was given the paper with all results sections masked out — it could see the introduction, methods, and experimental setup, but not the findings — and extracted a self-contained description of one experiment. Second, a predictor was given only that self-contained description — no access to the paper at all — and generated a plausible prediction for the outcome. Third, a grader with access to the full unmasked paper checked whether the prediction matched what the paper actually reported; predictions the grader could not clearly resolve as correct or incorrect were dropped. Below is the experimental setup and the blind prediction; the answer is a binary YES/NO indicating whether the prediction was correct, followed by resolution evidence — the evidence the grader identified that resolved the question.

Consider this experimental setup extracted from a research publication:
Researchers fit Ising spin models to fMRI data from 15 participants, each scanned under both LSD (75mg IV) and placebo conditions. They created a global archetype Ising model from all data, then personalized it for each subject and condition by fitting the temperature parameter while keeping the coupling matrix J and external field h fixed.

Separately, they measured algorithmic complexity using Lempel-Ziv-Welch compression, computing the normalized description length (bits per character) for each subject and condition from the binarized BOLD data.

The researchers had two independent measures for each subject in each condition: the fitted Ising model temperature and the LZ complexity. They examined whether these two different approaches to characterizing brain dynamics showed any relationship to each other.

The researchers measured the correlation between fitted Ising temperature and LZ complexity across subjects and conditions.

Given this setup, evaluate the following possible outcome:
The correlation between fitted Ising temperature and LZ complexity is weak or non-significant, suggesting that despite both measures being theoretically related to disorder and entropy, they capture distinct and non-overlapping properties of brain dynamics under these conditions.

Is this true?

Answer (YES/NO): YES